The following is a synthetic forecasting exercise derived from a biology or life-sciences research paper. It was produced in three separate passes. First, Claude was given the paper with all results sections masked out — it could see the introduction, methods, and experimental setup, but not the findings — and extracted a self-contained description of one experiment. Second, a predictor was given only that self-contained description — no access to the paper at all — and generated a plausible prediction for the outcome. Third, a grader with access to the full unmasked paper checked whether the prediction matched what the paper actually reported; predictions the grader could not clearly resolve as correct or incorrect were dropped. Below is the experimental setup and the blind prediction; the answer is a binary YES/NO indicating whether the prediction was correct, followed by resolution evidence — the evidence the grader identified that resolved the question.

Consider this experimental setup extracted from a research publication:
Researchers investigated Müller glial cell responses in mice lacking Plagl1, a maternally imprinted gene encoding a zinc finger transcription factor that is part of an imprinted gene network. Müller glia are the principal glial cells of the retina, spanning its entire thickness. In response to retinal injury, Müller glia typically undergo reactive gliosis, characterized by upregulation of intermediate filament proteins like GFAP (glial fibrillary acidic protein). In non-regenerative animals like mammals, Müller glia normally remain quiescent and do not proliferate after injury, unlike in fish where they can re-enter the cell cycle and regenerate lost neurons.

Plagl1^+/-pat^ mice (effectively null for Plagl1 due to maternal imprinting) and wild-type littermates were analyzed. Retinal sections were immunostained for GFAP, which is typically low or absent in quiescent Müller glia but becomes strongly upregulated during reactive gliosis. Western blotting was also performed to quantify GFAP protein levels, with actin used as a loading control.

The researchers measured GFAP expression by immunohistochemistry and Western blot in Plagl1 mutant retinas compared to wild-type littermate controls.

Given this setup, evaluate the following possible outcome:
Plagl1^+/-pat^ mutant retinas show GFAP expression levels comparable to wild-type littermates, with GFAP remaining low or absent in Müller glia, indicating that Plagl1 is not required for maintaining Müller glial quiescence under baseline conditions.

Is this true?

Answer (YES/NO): NO